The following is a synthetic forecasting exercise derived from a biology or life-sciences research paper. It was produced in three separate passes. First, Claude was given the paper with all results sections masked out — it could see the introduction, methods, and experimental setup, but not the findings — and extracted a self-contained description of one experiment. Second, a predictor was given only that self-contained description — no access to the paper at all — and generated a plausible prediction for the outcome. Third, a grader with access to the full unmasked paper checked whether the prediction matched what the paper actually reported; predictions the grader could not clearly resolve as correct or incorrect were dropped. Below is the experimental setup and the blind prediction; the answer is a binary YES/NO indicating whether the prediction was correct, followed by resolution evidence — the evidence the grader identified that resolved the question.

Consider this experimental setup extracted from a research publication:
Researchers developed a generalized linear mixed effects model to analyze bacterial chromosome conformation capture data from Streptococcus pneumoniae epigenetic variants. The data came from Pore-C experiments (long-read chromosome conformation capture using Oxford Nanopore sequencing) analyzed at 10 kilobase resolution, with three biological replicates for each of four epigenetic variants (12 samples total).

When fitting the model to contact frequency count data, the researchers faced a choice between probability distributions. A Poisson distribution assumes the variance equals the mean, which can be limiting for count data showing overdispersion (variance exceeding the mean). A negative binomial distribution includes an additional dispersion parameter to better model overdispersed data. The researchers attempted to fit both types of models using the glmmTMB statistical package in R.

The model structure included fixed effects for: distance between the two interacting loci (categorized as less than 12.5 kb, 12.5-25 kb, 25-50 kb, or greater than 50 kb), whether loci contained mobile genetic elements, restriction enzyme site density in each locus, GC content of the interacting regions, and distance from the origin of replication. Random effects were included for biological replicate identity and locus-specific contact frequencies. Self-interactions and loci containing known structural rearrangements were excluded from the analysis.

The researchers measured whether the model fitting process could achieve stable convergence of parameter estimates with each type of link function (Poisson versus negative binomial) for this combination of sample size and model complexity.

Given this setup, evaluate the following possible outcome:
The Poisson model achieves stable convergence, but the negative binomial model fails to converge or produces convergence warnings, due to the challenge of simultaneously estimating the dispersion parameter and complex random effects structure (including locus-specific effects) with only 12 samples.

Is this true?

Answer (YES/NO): YES